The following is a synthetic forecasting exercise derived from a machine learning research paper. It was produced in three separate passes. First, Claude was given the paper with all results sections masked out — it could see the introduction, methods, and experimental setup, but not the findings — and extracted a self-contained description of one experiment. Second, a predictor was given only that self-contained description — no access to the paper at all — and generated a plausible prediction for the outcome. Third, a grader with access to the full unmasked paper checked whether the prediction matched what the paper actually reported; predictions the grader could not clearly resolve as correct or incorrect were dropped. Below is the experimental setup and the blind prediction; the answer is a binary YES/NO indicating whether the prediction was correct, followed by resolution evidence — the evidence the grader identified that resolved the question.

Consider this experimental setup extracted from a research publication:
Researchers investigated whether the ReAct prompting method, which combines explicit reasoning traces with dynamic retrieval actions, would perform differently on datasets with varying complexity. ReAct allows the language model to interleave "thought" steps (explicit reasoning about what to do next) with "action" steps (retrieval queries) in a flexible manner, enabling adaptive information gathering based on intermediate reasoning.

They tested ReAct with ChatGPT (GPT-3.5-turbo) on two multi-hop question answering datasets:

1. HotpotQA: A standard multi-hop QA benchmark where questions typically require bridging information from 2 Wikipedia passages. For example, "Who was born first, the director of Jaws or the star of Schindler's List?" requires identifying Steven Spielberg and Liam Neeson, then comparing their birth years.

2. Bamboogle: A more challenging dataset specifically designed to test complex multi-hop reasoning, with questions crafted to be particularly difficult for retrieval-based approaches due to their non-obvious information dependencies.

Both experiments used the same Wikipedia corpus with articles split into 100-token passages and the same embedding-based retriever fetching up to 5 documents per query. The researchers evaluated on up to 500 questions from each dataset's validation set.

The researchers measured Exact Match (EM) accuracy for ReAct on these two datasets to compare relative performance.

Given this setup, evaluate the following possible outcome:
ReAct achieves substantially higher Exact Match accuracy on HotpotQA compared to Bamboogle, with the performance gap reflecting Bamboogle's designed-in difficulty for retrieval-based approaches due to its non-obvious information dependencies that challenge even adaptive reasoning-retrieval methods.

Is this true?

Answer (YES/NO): NO